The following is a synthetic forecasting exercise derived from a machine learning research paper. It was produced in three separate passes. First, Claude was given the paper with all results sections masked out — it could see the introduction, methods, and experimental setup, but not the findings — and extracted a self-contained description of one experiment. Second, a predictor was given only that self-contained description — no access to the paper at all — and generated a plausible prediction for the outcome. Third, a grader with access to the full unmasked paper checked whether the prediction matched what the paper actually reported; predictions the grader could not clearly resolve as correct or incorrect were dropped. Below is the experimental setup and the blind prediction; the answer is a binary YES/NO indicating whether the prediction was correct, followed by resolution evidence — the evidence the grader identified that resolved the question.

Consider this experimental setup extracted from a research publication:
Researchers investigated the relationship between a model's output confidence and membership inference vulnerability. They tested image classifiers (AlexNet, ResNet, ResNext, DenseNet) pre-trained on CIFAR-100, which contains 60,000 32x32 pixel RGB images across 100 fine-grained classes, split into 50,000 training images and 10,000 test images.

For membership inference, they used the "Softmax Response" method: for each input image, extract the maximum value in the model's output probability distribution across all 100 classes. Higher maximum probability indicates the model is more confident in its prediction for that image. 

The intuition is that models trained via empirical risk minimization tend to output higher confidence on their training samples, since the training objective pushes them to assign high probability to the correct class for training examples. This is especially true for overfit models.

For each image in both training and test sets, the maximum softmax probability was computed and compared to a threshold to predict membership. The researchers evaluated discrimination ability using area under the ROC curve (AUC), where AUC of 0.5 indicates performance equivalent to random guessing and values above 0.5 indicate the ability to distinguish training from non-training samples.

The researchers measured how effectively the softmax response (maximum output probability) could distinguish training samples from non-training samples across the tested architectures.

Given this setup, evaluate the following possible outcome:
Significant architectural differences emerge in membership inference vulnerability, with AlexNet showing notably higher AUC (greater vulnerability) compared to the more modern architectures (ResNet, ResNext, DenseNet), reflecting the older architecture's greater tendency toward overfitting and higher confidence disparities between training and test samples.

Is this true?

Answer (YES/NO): NO